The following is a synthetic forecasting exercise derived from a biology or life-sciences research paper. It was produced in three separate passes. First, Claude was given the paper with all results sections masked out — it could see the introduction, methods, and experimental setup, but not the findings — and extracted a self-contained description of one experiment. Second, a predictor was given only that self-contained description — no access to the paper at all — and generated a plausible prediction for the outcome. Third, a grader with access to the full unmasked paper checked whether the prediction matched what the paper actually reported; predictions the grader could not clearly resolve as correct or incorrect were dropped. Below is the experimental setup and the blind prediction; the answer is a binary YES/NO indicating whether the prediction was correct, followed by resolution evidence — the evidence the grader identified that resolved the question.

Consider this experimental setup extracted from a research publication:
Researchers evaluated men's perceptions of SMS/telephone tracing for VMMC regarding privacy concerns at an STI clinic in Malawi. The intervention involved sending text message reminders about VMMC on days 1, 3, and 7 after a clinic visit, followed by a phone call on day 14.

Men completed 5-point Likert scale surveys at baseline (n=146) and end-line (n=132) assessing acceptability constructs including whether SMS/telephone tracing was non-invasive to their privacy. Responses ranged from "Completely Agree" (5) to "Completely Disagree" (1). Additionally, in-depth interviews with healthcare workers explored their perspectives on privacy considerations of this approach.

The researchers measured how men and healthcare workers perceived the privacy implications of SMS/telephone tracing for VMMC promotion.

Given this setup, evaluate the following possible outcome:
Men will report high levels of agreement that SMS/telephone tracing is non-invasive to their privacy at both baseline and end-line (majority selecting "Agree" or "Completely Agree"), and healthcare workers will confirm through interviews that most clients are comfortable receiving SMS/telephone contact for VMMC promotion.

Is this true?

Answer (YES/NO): YES